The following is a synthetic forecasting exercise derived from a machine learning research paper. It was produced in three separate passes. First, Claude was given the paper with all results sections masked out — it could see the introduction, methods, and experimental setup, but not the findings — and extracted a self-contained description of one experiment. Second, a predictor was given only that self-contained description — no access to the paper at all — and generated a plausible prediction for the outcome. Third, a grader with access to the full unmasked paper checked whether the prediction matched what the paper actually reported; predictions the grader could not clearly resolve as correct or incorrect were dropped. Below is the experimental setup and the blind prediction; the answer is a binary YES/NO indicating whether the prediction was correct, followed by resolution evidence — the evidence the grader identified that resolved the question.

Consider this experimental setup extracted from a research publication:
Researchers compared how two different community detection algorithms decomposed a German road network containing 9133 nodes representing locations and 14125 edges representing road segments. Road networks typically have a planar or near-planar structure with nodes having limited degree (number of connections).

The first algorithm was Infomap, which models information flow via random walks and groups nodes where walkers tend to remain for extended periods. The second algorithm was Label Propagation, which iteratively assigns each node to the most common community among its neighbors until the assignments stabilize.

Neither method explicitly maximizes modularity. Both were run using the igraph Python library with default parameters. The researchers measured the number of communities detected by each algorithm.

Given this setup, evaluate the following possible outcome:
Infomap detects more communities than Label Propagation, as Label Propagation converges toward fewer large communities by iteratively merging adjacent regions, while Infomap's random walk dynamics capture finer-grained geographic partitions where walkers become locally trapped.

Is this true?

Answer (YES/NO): NO